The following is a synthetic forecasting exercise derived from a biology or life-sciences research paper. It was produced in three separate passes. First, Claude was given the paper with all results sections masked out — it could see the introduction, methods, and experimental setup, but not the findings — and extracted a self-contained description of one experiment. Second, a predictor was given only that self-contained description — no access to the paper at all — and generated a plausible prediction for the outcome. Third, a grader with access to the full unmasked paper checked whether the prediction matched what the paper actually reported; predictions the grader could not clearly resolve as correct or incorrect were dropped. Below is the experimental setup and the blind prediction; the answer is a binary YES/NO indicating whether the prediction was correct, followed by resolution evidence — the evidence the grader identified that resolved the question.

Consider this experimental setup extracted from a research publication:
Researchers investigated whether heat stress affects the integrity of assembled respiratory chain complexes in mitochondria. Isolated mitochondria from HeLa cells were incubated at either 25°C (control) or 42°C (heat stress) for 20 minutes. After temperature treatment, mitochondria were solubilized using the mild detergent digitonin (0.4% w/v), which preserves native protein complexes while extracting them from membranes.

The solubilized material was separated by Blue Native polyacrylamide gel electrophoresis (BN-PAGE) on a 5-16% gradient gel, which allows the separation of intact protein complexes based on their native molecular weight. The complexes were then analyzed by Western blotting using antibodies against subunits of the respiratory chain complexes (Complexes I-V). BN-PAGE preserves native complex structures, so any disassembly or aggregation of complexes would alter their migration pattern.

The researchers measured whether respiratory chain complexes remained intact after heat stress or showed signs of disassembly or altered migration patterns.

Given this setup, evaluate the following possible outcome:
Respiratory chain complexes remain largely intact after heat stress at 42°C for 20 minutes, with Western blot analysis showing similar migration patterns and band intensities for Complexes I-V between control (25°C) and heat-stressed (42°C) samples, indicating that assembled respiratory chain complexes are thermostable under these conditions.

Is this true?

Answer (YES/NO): YES